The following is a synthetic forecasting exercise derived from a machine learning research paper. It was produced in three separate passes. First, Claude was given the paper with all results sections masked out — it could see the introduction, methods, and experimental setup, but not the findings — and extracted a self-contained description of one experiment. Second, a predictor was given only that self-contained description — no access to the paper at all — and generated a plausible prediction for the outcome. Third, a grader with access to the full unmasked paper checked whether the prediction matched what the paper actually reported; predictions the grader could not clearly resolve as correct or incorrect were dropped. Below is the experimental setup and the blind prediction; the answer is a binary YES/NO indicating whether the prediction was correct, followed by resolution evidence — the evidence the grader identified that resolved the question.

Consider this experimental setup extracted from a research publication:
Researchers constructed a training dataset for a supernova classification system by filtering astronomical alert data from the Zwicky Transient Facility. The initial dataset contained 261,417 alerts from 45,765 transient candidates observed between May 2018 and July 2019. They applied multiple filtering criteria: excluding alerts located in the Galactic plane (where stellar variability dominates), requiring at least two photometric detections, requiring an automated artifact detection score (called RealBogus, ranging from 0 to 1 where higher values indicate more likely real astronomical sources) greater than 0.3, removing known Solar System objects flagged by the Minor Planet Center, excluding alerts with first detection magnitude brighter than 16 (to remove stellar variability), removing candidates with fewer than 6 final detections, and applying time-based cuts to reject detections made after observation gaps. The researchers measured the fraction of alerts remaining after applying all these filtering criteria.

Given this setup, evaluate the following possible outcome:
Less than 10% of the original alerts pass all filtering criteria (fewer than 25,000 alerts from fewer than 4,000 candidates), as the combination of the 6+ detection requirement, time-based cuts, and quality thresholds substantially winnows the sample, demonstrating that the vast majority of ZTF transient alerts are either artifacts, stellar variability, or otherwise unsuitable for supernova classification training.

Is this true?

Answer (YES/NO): NO